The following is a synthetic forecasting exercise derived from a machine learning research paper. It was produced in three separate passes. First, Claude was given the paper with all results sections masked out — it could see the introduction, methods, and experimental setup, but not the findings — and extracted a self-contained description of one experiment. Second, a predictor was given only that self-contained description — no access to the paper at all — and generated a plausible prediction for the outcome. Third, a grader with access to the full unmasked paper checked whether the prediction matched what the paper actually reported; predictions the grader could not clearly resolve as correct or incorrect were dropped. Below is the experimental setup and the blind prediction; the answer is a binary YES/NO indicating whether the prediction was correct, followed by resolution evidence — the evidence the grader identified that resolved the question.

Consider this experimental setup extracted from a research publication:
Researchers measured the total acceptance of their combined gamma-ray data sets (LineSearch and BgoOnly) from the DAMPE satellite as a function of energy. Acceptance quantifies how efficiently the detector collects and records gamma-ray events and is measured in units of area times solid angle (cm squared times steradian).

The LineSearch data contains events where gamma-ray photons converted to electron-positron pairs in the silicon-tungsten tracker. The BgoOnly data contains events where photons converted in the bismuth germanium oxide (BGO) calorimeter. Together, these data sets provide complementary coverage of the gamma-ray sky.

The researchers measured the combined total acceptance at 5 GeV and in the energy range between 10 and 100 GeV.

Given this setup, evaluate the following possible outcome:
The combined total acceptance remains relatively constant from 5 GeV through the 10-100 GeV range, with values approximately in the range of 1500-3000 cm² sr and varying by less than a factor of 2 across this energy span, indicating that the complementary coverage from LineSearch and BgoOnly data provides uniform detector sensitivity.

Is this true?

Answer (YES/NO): YES